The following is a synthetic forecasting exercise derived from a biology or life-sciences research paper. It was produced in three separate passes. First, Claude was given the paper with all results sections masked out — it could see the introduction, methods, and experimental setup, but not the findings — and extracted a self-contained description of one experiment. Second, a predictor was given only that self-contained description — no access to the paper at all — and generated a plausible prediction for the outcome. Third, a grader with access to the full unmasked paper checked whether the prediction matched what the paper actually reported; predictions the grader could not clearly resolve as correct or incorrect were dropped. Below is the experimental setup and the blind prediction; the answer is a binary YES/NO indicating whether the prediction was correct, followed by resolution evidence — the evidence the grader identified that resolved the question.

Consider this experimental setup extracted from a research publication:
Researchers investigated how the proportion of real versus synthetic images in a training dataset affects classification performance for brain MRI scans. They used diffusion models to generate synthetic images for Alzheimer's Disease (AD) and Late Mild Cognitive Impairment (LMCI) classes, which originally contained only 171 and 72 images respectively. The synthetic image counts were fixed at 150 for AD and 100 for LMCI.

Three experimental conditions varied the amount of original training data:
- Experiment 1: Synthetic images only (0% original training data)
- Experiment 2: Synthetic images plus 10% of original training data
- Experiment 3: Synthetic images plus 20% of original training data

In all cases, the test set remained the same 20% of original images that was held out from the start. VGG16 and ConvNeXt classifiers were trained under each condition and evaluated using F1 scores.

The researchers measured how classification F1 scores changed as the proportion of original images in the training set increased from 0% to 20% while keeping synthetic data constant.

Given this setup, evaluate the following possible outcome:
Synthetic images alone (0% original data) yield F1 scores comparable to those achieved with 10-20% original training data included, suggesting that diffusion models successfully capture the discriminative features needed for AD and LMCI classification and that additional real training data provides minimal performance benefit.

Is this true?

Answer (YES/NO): NO